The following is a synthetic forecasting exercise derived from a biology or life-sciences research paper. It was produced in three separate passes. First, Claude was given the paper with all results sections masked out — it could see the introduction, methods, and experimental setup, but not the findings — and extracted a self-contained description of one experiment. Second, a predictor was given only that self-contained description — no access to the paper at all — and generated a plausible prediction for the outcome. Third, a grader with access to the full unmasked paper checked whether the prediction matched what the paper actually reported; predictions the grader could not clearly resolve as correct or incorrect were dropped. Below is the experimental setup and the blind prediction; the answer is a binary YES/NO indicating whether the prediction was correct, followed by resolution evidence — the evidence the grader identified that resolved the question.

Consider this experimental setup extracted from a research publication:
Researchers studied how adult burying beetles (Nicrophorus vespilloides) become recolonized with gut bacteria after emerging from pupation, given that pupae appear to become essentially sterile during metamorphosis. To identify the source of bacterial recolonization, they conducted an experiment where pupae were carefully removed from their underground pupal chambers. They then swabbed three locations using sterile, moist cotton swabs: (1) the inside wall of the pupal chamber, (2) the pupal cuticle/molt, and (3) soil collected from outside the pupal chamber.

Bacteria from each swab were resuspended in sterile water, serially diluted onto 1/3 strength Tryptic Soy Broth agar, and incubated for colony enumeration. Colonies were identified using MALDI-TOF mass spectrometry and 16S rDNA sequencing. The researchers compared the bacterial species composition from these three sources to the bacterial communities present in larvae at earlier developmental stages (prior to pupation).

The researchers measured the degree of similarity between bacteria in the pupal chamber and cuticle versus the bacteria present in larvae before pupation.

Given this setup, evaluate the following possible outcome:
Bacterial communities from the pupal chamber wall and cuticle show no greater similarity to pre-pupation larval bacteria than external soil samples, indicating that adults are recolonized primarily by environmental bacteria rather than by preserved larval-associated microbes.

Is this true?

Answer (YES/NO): NO